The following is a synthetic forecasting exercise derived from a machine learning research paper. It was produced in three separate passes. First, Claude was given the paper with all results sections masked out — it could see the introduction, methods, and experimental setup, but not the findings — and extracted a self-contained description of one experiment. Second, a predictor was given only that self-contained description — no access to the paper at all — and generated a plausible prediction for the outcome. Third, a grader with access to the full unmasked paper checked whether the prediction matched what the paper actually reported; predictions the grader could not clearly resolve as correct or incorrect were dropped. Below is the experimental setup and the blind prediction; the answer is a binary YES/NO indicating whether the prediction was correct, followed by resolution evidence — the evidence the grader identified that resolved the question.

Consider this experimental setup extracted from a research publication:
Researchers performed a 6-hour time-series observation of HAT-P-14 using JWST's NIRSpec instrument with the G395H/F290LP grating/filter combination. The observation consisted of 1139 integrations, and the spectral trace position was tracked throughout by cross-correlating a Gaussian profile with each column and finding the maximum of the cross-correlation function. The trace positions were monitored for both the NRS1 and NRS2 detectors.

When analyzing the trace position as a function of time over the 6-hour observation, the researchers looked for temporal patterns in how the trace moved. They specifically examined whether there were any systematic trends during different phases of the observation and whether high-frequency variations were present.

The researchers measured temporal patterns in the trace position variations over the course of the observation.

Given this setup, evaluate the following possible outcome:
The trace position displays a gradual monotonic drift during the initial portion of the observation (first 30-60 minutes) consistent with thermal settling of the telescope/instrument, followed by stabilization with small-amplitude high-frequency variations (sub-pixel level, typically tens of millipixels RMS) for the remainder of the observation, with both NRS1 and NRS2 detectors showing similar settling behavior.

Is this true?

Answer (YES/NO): NO